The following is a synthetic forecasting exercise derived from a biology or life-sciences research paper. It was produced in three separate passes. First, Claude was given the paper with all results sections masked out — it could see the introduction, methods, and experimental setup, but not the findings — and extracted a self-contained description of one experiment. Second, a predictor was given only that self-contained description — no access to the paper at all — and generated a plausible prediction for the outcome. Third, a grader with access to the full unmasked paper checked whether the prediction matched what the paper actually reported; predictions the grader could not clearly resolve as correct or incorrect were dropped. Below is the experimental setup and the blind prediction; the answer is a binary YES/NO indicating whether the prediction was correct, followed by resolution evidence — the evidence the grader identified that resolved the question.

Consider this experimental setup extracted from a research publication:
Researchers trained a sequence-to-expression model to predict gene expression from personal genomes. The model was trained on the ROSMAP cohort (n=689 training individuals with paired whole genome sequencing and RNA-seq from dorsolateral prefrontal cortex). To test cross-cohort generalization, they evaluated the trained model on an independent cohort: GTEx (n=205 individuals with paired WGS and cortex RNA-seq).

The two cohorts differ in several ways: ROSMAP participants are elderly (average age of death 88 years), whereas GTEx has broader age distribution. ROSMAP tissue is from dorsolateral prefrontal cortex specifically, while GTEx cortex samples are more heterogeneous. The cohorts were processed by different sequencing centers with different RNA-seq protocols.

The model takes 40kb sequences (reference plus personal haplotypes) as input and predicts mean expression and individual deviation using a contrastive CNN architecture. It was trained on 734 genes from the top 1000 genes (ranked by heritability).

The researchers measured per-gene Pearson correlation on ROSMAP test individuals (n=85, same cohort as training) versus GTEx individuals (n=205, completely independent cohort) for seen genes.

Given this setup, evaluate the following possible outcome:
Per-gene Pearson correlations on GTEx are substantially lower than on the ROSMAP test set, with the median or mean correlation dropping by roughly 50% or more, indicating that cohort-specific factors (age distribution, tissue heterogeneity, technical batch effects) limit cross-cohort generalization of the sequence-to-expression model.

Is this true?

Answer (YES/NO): NO